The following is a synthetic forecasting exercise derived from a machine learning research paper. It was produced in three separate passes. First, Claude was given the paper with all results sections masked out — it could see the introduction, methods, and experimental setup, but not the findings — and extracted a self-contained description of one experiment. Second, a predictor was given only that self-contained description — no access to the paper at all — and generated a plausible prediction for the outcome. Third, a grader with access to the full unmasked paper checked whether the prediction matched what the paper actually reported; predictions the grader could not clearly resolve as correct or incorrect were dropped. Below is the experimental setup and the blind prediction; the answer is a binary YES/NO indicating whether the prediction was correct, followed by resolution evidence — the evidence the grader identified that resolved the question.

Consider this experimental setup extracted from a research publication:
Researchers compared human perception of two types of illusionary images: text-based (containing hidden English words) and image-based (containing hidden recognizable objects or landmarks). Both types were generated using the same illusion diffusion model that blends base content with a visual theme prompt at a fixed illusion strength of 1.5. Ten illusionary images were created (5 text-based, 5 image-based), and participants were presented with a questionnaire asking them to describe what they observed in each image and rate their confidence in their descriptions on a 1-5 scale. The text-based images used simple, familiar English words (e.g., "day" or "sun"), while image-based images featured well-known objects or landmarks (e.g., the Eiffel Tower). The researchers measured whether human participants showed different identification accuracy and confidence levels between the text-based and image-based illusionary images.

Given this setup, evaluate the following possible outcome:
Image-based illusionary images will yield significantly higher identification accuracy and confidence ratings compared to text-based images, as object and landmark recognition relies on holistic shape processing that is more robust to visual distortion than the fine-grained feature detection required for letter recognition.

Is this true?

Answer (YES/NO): NO